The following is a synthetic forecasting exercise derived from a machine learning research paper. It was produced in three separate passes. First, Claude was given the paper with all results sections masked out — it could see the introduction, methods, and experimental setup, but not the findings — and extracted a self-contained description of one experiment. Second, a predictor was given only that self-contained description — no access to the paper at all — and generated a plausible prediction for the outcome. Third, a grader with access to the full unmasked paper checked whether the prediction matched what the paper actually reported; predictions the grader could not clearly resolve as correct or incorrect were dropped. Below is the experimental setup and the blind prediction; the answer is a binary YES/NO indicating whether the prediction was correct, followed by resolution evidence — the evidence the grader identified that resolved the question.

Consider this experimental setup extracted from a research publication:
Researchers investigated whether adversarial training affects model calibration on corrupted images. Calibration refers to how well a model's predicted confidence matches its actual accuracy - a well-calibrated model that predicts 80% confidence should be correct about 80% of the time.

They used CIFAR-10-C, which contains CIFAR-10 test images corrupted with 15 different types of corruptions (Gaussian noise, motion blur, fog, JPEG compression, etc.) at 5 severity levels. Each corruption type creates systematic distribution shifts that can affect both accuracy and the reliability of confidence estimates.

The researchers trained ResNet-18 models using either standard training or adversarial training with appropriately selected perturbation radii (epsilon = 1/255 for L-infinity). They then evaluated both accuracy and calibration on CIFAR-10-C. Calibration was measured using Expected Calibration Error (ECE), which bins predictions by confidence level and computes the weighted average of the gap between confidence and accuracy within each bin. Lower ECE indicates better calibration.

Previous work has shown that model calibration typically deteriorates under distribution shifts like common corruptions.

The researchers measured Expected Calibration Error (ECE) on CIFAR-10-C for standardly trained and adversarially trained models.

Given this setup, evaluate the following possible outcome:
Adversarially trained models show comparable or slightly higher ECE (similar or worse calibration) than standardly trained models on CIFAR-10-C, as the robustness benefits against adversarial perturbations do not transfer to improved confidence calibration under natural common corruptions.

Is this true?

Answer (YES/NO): NO